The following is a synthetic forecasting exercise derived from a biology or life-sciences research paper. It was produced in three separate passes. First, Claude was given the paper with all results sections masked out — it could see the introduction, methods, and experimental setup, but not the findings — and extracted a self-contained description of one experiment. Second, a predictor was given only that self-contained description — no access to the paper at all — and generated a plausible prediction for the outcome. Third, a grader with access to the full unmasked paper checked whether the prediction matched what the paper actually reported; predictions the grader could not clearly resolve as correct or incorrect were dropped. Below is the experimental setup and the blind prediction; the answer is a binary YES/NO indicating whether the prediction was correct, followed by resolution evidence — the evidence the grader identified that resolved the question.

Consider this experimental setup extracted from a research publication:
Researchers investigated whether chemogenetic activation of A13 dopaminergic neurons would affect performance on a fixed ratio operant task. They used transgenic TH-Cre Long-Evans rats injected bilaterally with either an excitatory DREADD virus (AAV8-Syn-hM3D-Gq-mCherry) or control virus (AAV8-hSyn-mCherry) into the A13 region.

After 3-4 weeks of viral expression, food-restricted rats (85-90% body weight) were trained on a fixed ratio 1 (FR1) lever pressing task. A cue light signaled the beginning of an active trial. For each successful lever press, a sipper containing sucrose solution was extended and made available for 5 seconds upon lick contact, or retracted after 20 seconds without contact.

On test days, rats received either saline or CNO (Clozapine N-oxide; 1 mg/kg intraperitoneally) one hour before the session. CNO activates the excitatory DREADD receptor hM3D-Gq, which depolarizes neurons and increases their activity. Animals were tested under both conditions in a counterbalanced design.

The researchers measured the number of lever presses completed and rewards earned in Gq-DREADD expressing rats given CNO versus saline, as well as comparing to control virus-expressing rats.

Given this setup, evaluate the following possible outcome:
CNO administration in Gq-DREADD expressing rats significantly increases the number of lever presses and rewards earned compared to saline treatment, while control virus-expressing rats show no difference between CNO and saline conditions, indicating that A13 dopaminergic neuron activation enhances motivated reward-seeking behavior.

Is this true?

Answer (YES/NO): NO